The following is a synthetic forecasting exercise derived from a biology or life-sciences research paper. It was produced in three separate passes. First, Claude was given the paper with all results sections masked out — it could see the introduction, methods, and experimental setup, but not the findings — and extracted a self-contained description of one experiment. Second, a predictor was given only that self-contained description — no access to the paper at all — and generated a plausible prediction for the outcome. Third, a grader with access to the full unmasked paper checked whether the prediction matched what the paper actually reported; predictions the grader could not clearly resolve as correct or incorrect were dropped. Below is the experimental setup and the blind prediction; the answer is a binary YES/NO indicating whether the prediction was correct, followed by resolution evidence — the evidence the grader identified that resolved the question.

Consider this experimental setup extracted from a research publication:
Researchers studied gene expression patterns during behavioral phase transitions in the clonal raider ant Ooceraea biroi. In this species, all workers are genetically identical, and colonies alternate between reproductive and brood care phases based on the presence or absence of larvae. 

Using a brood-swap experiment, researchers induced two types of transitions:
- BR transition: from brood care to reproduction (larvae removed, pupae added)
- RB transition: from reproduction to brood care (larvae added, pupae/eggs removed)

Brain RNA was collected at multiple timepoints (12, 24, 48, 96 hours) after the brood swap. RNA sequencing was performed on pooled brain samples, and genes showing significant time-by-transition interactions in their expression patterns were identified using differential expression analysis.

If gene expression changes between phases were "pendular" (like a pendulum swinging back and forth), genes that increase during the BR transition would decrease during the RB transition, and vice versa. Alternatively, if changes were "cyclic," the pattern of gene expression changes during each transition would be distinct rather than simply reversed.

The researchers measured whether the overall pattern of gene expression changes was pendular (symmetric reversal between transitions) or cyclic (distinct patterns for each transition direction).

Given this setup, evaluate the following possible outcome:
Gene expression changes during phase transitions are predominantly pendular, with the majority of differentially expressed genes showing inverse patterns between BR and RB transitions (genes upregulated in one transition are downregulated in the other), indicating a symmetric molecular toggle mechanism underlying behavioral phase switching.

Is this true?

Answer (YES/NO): NO